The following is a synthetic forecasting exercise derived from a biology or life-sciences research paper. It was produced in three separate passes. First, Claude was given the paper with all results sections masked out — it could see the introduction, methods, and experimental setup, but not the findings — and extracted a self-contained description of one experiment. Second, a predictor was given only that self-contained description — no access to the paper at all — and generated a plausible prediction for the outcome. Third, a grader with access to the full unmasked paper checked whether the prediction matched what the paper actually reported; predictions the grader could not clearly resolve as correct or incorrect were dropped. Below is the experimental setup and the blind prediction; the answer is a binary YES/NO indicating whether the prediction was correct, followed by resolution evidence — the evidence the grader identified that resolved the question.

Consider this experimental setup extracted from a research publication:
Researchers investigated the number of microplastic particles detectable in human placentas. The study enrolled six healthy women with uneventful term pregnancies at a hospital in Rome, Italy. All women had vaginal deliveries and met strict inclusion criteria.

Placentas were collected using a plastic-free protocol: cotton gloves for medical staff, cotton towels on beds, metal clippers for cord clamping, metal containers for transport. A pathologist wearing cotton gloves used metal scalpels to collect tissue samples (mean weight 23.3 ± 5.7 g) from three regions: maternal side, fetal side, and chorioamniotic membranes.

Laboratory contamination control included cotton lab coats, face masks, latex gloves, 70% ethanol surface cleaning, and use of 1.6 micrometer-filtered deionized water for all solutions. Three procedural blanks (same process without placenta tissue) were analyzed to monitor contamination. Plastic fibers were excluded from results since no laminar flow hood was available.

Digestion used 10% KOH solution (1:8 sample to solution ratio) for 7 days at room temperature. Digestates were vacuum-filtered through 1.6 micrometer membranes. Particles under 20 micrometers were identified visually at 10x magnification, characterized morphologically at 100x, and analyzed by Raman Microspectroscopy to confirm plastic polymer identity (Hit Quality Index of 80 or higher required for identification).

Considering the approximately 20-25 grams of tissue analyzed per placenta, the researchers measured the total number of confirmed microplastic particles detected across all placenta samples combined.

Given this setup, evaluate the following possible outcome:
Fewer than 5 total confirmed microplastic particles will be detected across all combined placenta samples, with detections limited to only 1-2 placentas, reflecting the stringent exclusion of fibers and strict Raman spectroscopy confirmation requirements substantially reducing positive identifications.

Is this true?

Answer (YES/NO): NO